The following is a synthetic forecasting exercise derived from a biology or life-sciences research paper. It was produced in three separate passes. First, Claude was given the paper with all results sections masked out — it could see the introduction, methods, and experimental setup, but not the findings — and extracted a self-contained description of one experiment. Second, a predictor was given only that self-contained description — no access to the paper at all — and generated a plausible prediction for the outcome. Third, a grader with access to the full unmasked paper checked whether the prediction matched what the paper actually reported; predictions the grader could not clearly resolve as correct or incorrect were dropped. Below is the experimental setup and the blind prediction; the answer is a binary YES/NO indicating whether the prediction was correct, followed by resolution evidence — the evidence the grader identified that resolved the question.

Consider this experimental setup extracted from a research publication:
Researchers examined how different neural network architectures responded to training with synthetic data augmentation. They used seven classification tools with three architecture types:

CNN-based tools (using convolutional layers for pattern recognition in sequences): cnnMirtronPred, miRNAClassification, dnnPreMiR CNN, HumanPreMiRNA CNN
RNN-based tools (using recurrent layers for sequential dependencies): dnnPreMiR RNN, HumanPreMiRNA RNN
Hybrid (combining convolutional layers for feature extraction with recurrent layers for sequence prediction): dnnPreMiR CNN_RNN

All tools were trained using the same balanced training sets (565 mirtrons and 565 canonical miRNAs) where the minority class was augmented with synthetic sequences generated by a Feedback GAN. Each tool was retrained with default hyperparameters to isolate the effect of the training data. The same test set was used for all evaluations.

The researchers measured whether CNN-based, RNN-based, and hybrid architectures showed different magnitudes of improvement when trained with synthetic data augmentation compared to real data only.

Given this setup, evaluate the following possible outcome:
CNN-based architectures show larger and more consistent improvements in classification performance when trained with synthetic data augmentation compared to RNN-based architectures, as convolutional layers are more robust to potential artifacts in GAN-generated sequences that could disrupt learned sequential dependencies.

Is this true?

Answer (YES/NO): NO